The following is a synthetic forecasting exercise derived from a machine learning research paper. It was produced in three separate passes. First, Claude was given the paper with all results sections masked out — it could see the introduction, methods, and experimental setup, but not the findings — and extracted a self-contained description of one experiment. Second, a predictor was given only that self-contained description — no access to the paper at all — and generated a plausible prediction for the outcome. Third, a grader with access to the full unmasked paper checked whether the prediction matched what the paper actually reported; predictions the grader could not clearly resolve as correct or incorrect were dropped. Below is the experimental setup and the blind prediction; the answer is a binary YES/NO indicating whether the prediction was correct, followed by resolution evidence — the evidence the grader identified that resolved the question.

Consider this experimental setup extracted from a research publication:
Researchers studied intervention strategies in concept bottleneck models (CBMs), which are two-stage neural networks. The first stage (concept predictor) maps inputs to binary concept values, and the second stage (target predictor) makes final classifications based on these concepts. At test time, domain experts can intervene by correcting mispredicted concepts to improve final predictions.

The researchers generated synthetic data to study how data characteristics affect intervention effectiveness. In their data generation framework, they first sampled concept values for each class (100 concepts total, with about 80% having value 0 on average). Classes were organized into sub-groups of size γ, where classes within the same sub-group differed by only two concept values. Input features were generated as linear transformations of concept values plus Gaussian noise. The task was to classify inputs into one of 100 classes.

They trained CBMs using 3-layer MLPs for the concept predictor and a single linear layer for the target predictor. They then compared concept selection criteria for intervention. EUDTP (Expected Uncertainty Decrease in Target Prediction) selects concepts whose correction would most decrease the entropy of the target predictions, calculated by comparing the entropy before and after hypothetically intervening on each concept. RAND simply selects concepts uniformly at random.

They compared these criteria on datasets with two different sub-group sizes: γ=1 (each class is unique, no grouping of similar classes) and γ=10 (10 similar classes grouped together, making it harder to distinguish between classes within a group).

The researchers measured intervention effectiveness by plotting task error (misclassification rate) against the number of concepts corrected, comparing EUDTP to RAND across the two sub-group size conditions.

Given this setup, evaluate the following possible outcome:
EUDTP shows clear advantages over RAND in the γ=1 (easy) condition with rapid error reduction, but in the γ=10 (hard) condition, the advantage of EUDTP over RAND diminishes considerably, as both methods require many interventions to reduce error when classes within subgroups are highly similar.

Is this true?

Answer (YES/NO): NO